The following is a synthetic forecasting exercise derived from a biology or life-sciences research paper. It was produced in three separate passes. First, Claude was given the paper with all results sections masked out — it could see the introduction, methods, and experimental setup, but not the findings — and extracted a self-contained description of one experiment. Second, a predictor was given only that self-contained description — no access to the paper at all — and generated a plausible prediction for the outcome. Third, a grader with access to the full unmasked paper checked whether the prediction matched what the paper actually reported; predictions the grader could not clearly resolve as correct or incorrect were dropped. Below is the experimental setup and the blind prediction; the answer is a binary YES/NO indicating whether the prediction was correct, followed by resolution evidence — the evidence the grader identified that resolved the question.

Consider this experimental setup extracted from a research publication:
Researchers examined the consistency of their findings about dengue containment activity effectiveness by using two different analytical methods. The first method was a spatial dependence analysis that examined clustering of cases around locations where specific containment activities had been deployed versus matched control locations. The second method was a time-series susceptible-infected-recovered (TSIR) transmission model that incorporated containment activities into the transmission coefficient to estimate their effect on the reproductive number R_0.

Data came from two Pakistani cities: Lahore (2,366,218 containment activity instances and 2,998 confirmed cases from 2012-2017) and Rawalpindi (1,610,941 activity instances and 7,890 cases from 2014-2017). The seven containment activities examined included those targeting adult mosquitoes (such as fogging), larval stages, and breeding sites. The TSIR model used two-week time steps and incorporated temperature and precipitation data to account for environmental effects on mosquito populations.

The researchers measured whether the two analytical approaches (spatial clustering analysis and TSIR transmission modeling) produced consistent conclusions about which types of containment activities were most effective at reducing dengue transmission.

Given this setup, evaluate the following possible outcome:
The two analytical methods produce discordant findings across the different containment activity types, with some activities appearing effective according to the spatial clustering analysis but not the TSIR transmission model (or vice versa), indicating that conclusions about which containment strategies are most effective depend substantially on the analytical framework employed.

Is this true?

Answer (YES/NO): NO